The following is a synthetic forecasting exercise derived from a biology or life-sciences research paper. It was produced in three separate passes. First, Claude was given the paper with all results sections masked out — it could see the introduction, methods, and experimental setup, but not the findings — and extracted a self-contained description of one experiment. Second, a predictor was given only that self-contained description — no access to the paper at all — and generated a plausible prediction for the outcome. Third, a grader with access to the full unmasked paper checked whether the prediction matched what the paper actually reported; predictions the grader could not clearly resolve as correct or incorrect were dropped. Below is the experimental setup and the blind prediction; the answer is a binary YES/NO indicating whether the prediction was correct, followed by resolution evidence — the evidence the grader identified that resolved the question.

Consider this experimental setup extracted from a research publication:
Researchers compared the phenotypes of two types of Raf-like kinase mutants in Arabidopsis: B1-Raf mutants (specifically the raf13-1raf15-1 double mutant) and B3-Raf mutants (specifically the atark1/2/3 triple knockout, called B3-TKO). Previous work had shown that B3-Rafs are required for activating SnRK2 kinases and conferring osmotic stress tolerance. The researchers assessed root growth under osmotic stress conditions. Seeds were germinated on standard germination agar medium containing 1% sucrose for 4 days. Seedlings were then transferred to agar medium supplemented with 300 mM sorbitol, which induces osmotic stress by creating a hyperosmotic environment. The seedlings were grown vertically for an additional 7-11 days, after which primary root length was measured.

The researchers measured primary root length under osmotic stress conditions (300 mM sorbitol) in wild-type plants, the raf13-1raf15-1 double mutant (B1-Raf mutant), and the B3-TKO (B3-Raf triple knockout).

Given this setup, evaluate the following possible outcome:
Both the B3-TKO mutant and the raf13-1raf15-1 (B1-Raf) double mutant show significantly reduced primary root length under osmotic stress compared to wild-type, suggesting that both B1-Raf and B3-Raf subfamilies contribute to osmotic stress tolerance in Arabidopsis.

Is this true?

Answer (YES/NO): NO